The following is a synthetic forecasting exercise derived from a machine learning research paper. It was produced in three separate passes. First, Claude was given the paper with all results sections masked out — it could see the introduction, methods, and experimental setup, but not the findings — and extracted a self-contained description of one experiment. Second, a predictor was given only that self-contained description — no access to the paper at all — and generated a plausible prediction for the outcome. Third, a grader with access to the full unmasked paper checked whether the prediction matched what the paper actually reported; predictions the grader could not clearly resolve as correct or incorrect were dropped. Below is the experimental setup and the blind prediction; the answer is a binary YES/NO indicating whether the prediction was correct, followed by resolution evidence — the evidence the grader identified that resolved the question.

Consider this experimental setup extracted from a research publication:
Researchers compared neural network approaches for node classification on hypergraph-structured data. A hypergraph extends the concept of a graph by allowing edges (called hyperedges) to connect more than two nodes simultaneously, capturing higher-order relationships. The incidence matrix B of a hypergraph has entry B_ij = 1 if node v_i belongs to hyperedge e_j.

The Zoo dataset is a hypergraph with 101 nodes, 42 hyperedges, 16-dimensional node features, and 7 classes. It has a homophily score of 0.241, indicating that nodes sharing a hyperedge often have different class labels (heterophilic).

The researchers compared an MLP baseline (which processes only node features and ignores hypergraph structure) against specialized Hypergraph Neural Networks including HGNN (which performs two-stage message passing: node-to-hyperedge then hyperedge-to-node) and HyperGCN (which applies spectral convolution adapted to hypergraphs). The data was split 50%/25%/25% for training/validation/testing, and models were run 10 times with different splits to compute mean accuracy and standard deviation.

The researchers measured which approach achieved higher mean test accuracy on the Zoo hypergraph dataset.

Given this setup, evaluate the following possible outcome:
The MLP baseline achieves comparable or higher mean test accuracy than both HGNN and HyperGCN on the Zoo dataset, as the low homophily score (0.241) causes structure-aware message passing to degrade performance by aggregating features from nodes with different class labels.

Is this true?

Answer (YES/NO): YES